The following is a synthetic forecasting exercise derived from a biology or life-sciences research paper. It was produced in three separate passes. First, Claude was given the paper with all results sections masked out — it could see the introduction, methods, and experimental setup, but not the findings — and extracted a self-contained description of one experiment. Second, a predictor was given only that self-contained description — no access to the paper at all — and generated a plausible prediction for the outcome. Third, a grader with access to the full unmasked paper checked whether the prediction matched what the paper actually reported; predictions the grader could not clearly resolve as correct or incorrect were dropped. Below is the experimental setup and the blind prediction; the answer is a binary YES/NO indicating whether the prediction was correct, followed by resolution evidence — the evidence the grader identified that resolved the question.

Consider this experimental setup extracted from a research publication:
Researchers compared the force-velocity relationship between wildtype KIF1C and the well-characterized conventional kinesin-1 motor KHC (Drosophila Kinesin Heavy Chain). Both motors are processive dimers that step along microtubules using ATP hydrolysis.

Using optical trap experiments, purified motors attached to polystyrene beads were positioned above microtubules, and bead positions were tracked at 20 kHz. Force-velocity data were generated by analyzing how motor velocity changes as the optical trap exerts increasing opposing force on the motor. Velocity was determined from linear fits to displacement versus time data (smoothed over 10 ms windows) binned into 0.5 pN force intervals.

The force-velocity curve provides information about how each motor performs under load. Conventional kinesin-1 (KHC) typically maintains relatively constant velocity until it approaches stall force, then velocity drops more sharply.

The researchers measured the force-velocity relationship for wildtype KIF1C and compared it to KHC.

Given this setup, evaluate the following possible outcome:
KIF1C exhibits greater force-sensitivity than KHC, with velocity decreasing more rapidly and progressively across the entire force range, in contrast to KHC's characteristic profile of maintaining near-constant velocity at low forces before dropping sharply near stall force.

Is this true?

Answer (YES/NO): YES